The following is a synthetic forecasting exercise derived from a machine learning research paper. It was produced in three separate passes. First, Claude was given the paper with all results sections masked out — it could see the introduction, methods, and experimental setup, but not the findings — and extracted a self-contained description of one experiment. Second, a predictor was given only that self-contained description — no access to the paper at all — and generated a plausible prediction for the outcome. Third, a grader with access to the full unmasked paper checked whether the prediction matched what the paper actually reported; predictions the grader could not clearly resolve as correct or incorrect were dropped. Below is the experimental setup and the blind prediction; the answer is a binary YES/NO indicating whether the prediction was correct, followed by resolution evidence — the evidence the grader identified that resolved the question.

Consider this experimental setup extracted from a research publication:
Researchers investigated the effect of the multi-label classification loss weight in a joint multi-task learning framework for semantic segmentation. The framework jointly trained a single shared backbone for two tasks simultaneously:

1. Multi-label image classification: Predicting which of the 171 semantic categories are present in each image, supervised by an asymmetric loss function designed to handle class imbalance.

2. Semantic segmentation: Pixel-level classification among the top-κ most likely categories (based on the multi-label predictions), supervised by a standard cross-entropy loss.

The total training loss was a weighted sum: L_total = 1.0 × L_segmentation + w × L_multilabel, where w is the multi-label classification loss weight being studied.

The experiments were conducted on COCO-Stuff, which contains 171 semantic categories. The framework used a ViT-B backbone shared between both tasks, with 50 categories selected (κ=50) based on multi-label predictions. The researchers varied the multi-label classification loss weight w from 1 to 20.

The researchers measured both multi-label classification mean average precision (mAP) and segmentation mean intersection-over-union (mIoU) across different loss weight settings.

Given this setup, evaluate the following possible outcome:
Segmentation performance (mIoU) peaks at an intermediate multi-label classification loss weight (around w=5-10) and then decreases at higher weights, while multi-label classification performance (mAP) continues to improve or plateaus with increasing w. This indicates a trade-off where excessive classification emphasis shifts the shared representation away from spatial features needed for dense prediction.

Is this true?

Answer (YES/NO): NO